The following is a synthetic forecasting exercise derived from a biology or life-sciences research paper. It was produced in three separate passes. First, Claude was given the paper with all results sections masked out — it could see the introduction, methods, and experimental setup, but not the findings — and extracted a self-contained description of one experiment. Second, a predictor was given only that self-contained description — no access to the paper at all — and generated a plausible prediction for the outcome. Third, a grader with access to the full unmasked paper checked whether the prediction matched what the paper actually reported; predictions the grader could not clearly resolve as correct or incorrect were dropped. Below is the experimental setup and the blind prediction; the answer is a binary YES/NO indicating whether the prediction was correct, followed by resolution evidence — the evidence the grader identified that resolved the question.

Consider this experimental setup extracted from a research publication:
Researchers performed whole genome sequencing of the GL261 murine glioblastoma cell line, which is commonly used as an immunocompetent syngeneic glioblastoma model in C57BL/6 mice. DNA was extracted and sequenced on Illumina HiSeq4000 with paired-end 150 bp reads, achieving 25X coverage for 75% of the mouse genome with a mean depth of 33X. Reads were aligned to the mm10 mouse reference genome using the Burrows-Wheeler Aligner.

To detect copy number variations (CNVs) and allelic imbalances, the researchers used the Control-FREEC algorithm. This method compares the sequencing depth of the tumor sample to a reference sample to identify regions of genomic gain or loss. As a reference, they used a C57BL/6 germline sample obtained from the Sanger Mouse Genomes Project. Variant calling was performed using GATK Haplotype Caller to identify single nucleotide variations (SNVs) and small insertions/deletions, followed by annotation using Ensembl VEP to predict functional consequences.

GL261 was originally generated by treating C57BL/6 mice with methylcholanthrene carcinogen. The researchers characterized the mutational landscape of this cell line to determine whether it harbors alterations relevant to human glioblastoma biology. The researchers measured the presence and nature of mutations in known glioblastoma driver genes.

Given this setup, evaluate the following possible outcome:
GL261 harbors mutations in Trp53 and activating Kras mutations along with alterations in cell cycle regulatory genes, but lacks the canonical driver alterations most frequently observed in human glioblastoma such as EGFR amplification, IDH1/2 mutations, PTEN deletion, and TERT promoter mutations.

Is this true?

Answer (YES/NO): NO